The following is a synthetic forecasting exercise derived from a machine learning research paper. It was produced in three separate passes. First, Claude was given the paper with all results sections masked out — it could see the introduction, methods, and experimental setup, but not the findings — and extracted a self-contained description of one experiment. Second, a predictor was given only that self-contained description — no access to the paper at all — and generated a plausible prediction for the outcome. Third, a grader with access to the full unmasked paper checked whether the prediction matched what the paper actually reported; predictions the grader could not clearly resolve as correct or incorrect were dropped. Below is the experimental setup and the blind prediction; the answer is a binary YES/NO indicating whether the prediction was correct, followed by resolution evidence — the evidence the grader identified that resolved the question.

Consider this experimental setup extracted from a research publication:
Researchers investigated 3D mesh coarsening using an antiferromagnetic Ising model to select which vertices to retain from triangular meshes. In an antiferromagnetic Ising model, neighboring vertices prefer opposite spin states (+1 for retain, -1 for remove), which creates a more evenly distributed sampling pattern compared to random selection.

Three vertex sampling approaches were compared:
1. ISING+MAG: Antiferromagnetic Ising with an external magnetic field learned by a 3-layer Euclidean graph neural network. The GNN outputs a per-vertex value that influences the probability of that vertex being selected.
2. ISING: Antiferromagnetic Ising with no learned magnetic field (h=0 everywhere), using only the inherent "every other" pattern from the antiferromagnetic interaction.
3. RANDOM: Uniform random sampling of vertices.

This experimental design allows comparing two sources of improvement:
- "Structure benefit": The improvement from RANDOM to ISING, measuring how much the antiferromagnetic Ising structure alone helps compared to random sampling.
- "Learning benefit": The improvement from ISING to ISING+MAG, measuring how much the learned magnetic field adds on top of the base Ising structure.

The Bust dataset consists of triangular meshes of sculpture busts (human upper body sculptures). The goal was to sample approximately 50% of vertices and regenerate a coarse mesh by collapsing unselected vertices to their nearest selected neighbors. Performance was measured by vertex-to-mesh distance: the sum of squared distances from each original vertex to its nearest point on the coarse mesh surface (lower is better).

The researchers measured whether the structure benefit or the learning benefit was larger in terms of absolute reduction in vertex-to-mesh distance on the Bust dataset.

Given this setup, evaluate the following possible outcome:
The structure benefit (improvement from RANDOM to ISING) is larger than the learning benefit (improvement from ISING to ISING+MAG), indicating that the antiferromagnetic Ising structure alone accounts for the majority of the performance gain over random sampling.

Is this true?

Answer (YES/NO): NO